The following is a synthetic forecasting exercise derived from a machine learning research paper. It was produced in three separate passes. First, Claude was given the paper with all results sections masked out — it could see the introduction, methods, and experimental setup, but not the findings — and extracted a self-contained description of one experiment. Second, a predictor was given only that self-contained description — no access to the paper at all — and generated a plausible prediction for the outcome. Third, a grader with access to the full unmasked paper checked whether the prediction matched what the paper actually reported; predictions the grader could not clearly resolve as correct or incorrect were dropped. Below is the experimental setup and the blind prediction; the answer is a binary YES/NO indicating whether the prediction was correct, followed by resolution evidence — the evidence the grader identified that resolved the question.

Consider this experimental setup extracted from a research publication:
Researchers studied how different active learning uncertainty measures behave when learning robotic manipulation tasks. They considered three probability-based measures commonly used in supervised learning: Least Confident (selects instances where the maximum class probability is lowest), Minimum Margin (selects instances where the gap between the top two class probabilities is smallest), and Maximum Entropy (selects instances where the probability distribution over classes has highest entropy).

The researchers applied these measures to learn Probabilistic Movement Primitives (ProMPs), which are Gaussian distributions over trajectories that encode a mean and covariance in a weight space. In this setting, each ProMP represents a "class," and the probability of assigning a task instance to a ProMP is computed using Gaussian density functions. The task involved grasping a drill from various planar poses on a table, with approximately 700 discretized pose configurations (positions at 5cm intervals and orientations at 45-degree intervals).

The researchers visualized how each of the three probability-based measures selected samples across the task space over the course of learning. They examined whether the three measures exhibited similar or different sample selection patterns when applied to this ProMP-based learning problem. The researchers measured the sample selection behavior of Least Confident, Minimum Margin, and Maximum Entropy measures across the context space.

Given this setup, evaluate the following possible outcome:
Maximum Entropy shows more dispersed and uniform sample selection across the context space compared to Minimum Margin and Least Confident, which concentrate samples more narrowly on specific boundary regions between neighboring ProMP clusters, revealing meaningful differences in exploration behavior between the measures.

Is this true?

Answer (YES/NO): NO